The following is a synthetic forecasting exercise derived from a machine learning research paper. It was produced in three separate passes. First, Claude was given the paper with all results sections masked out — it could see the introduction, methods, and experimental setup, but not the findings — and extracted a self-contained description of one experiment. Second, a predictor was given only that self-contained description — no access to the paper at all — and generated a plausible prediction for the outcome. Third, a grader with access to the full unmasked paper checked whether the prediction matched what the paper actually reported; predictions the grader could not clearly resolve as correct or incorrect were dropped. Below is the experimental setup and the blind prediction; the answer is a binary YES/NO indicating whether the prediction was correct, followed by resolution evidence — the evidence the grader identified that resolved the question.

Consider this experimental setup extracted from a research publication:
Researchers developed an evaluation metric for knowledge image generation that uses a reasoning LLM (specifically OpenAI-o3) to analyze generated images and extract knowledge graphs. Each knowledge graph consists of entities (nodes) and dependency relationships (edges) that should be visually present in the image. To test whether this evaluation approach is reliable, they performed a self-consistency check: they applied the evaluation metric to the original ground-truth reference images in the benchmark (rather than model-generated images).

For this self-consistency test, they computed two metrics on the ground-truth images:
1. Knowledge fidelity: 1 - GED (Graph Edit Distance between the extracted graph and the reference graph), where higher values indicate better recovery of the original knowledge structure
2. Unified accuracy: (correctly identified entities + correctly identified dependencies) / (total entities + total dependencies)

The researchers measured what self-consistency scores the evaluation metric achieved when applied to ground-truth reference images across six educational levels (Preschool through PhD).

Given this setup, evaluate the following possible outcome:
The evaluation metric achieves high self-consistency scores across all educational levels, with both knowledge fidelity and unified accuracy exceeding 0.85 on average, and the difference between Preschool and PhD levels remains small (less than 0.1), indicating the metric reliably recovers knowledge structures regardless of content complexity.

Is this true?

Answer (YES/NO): YES